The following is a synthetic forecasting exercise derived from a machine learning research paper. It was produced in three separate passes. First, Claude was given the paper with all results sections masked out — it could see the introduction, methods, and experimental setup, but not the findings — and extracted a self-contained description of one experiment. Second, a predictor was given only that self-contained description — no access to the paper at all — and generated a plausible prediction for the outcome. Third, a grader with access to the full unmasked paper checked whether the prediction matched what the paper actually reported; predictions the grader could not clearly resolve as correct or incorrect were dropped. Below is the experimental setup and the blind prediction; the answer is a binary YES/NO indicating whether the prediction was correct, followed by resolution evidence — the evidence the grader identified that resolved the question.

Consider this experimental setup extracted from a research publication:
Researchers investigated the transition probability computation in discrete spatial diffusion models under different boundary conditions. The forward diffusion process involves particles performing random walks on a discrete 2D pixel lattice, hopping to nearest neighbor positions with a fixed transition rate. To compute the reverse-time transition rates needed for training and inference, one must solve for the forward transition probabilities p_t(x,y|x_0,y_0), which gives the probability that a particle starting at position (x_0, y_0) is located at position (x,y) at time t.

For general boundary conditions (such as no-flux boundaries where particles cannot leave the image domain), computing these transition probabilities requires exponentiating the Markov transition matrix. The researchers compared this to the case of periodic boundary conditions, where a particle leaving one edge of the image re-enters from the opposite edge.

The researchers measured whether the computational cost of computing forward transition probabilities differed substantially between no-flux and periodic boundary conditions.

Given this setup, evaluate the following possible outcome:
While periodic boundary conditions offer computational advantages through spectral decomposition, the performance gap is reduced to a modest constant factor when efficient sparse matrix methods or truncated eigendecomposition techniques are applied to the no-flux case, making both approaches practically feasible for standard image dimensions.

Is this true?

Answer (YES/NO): NO